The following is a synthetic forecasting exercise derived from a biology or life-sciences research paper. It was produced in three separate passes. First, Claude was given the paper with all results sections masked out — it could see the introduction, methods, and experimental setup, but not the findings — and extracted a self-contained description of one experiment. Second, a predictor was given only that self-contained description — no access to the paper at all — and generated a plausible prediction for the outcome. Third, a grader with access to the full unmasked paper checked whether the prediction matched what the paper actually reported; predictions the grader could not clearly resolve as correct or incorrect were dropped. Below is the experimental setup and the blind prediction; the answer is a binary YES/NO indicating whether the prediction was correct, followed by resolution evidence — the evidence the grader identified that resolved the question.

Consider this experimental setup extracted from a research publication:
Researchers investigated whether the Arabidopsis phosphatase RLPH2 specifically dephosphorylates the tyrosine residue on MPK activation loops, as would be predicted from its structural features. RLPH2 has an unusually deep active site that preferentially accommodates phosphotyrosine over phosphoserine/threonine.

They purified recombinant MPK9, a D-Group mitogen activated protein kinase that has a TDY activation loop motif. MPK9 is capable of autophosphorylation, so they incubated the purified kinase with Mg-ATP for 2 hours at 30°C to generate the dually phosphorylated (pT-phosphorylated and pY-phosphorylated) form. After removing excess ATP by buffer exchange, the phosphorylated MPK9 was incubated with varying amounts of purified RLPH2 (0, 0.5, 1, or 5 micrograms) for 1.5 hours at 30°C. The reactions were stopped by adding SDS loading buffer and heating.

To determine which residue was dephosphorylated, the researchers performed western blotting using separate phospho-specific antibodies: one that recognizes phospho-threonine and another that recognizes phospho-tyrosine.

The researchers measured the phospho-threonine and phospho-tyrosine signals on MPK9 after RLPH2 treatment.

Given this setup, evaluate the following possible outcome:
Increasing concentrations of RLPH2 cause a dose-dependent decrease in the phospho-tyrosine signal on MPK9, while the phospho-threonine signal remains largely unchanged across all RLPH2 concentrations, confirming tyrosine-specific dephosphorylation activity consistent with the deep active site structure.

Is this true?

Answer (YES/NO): YES